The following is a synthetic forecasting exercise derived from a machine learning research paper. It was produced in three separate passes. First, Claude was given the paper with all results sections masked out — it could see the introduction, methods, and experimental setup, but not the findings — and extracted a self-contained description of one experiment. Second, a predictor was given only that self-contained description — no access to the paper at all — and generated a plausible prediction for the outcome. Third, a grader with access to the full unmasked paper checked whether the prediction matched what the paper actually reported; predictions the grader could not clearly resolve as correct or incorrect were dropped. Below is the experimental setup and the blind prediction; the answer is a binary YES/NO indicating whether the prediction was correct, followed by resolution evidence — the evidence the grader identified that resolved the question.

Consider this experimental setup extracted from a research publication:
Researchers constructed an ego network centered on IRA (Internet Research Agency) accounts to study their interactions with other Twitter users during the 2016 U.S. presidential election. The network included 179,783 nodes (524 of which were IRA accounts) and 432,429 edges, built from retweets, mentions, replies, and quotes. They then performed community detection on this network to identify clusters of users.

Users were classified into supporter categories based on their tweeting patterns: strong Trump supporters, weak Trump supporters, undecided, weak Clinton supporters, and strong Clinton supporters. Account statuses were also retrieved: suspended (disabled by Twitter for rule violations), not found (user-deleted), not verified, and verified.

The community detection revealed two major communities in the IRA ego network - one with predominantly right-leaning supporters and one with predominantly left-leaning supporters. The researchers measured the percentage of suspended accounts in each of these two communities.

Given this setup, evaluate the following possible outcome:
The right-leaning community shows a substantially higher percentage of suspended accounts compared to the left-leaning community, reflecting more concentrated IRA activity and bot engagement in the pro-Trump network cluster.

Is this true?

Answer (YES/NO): YES